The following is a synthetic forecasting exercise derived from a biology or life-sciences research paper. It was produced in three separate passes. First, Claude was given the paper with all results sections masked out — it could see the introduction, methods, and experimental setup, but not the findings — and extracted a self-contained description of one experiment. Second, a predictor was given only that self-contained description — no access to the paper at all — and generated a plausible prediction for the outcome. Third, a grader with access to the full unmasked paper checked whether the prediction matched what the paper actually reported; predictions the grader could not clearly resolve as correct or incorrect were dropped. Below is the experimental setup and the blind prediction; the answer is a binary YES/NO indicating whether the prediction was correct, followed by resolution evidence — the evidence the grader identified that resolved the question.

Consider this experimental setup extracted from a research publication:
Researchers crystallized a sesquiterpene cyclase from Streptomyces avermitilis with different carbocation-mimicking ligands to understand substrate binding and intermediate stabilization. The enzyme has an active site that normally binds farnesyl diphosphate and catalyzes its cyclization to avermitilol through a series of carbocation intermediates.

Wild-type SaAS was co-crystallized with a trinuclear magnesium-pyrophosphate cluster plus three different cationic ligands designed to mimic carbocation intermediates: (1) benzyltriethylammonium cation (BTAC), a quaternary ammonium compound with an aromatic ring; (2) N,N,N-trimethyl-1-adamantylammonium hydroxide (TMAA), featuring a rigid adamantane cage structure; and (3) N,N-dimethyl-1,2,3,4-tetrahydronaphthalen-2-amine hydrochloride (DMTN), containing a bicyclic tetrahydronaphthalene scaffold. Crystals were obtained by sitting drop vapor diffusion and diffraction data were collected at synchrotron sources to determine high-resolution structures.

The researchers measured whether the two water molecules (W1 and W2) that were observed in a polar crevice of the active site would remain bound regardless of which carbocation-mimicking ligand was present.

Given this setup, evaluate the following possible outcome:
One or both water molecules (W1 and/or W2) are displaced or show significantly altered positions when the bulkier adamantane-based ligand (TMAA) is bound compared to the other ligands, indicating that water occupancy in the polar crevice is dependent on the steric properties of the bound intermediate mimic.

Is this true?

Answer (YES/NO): NO